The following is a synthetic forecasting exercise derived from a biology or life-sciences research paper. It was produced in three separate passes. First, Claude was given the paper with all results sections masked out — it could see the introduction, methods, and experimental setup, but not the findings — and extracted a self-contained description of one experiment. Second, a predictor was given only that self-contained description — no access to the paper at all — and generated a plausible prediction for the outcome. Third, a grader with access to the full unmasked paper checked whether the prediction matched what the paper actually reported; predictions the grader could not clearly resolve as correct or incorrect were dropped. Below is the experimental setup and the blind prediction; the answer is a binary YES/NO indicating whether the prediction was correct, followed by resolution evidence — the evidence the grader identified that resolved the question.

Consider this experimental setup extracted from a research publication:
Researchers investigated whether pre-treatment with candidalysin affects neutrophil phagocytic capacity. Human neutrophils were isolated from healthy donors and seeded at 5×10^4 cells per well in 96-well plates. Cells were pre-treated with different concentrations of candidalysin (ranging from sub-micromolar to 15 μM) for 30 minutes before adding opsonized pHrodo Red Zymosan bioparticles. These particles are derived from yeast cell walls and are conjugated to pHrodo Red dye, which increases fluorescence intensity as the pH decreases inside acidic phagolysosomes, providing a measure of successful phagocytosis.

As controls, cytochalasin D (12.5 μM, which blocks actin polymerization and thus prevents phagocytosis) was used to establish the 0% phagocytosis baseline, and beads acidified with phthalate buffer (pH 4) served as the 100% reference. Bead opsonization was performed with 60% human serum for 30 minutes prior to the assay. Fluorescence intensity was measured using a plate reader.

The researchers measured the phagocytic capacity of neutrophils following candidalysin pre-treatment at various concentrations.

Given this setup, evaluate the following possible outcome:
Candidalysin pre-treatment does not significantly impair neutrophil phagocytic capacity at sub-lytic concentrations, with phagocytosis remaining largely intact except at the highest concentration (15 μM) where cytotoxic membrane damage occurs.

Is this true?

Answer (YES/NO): NO